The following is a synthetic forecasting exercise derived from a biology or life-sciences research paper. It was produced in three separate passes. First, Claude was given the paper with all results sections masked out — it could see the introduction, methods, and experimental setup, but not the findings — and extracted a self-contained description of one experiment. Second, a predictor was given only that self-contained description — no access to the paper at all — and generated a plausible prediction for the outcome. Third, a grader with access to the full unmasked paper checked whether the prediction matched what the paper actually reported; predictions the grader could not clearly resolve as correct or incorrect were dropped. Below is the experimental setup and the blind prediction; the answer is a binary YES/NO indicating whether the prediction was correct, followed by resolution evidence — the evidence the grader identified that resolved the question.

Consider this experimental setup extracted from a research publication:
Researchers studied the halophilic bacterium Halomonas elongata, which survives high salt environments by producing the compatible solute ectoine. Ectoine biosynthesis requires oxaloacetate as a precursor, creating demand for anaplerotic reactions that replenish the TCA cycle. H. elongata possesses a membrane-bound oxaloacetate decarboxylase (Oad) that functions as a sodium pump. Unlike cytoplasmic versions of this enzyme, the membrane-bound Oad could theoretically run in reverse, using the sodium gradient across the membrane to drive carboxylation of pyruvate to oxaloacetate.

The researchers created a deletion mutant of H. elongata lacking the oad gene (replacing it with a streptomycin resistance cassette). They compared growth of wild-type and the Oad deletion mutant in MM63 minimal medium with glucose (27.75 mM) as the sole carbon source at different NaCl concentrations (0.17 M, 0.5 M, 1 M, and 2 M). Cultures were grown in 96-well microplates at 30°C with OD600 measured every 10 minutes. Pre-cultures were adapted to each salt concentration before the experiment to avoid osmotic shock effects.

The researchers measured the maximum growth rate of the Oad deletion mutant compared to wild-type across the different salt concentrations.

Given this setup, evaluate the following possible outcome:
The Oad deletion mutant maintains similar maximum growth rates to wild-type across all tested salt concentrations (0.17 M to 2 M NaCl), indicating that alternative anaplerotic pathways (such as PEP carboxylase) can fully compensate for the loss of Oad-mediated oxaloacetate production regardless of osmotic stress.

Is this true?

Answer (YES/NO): NO